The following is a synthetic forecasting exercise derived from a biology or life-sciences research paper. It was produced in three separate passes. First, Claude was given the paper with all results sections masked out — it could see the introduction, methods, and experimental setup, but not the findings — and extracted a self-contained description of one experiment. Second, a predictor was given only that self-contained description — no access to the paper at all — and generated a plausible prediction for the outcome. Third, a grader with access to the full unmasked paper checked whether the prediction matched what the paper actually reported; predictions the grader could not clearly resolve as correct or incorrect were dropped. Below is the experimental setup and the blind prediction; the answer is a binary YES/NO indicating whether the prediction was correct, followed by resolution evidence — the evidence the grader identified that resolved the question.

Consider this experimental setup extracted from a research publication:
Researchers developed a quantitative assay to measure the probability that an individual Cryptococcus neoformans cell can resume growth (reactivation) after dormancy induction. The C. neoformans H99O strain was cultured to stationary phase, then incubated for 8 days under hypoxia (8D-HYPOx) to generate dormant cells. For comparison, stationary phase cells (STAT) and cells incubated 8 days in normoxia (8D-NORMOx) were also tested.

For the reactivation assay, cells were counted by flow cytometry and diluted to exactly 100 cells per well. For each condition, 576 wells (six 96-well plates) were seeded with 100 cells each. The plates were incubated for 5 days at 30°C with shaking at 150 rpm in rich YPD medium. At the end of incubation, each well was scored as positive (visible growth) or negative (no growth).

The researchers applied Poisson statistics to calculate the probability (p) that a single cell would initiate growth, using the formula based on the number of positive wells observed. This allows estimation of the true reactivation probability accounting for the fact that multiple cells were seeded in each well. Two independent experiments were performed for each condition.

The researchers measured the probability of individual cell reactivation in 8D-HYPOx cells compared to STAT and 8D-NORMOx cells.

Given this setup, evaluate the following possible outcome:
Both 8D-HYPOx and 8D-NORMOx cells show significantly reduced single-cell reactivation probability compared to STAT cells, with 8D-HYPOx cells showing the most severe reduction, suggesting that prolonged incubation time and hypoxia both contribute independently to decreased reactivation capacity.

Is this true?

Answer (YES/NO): YES